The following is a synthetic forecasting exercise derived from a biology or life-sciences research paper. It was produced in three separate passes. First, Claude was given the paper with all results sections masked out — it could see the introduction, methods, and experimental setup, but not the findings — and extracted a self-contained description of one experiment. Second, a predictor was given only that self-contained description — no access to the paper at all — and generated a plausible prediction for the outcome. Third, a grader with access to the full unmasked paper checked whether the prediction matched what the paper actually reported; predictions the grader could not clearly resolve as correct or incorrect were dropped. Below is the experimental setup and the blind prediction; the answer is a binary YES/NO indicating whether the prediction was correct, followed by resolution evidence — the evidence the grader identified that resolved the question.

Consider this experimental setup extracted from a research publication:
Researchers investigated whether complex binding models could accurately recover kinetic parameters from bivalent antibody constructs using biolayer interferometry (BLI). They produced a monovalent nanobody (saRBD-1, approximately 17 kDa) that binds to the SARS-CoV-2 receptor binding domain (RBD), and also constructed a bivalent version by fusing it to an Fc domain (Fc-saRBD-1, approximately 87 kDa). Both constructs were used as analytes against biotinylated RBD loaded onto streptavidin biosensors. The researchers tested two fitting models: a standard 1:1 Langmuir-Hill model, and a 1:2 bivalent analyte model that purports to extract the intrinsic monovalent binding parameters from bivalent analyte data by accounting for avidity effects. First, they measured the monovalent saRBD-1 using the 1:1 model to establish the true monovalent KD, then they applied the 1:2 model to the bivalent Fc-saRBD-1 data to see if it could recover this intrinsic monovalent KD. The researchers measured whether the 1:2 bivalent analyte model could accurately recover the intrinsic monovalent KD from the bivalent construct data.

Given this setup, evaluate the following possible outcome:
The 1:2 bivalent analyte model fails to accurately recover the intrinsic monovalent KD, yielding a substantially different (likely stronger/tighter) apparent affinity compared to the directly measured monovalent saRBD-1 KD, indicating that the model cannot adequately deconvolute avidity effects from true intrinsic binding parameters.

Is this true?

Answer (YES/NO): YES